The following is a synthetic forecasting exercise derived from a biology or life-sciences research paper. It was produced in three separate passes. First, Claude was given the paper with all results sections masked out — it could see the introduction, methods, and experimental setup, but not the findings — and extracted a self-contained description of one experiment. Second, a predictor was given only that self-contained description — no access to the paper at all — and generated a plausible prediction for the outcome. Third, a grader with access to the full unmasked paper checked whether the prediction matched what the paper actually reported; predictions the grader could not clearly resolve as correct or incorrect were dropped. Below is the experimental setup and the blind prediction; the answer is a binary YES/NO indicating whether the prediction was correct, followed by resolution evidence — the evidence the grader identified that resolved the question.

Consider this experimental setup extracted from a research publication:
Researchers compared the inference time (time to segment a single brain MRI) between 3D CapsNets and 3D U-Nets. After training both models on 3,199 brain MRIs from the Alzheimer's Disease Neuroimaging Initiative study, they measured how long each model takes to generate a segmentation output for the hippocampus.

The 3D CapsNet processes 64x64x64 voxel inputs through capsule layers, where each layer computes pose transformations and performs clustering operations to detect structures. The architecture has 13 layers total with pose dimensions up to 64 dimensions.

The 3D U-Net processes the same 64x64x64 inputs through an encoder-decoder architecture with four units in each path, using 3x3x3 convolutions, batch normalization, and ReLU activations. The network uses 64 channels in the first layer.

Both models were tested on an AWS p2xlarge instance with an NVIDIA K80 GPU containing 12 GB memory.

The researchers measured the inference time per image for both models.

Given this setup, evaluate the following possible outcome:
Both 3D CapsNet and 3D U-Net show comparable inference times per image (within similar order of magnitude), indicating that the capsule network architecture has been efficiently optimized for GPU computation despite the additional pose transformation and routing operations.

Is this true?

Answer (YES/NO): YES